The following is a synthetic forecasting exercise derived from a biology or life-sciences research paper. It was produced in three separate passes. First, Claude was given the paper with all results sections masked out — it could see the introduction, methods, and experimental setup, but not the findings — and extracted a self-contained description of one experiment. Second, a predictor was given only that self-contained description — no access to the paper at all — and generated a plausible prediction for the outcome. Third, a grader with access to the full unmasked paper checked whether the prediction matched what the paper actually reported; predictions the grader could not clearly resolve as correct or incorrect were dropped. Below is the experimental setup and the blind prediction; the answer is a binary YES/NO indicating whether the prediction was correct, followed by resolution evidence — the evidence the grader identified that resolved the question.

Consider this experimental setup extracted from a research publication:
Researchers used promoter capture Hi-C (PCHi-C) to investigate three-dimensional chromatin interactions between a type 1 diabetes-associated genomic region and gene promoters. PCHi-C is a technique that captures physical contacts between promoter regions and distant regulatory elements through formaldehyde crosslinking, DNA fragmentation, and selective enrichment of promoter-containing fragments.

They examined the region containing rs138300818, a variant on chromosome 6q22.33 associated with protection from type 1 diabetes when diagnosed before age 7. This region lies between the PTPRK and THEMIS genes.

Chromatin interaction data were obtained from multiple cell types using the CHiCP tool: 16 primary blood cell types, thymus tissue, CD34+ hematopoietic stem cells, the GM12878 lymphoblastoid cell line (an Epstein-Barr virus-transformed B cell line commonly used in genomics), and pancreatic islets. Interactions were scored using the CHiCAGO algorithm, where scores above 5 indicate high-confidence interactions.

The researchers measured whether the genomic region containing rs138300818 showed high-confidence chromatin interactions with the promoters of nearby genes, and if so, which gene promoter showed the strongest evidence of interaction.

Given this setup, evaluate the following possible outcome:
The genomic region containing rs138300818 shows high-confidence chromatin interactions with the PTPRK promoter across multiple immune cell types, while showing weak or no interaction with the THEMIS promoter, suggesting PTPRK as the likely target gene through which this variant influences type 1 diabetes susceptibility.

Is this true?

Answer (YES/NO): NO